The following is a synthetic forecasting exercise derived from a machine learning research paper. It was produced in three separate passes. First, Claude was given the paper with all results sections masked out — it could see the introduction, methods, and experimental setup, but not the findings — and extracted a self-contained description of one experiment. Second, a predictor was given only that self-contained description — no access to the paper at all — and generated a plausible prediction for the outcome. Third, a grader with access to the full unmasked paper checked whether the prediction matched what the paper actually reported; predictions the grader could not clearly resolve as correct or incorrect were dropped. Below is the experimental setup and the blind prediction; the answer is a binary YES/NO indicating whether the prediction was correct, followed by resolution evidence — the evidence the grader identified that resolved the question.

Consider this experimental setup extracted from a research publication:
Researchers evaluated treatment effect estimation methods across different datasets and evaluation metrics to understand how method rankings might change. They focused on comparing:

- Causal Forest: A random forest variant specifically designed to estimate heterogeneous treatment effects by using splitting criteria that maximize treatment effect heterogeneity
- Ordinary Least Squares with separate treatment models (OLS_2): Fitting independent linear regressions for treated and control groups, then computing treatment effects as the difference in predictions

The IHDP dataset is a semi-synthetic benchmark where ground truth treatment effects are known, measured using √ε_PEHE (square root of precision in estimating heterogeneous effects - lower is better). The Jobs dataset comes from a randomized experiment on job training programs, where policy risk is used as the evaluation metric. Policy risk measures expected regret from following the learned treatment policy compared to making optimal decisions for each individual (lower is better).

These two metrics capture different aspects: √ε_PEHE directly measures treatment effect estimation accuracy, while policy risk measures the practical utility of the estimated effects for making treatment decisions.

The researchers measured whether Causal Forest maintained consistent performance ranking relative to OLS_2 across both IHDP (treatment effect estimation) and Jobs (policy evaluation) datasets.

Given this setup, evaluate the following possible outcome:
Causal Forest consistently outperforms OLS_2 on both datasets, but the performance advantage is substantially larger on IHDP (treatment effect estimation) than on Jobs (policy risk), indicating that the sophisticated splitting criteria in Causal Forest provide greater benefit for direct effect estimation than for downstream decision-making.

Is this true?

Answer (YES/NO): NO